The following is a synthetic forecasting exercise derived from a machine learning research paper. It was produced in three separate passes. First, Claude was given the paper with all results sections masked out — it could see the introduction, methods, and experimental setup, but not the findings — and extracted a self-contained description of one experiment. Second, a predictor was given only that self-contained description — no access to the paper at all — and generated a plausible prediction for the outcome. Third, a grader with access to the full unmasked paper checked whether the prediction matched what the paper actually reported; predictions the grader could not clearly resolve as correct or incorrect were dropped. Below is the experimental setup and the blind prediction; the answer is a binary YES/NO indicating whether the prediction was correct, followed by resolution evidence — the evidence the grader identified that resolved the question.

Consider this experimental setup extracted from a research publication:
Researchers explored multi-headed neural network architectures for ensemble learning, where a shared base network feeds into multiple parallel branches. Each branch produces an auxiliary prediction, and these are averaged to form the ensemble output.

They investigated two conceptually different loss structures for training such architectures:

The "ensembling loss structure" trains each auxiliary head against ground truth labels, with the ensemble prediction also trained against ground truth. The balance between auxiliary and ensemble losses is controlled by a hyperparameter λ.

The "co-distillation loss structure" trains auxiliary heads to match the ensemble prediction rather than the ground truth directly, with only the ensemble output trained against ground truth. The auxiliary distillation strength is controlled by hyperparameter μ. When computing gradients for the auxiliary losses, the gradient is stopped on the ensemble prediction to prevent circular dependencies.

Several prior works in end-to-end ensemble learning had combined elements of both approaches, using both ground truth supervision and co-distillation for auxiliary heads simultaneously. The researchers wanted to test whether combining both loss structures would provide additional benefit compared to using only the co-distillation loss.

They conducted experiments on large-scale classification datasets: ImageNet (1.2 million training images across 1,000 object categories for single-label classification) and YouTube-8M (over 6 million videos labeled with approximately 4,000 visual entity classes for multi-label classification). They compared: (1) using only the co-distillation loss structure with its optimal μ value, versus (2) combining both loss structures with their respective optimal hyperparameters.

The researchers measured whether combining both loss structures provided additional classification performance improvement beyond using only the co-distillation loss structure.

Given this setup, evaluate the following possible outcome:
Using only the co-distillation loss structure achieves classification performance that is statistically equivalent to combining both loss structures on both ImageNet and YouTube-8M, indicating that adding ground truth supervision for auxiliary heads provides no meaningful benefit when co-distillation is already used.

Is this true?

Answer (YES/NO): YES